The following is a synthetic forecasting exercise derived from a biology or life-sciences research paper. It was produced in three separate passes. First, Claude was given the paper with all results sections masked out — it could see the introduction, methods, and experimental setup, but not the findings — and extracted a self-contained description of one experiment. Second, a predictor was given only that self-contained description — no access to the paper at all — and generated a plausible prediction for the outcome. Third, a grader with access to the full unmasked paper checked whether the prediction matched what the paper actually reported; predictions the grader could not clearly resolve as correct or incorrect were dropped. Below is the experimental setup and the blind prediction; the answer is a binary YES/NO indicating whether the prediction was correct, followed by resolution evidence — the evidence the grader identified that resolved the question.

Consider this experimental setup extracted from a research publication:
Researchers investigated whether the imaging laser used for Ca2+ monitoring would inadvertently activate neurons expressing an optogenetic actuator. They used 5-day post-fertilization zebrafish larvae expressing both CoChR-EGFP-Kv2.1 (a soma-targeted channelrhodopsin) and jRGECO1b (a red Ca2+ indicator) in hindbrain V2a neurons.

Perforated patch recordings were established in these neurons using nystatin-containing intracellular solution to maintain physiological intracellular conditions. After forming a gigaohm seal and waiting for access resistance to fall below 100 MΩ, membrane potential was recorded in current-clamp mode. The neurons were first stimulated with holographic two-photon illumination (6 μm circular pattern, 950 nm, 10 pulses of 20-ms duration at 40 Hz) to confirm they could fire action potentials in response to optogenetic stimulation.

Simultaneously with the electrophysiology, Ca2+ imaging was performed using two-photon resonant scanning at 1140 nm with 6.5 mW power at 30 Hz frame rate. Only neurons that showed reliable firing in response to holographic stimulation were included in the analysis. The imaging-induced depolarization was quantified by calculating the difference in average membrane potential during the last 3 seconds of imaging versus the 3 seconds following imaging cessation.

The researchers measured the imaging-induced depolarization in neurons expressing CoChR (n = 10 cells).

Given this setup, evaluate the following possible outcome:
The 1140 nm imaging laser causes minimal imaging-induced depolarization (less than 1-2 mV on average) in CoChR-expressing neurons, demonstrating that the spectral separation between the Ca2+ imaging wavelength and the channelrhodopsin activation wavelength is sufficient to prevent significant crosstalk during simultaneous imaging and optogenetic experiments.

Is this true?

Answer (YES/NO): YES